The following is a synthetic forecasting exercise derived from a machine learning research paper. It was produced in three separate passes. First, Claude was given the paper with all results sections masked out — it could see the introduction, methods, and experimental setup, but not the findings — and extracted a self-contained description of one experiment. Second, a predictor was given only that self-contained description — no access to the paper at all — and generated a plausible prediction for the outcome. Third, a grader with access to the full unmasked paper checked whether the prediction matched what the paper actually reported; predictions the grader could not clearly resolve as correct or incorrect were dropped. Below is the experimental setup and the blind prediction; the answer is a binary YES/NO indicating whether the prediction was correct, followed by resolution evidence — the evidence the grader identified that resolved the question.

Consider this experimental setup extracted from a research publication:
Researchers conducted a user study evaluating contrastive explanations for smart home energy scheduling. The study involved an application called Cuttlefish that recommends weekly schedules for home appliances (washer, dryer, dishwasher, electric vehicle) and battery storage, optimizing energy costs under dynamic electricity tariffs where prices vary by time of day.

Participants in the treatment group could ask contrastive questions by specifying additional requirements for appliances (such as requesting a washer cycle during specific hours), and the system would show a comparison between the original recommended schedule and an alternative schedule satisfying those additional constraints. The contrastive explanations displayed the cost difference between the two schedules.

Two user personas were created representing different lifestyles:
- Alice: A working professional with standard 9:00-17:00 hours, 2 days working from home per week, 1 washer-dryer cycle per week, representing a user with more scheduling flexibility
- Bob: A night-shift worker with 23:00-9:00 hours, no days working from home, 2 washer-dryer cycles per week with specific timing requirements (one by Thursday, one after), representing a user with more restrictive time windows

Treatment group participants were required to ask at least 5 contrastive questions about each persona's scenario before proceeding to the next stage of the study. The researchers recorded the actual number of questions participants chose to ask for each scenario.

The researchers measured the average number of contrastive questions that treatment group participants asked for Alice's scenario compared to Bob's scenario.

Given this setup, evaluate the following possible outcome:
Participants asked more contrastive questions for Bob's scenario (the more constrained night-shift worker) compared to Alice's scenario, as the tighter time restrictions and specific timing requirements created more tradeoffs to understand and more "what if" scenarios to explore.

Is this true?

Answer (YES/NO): NO